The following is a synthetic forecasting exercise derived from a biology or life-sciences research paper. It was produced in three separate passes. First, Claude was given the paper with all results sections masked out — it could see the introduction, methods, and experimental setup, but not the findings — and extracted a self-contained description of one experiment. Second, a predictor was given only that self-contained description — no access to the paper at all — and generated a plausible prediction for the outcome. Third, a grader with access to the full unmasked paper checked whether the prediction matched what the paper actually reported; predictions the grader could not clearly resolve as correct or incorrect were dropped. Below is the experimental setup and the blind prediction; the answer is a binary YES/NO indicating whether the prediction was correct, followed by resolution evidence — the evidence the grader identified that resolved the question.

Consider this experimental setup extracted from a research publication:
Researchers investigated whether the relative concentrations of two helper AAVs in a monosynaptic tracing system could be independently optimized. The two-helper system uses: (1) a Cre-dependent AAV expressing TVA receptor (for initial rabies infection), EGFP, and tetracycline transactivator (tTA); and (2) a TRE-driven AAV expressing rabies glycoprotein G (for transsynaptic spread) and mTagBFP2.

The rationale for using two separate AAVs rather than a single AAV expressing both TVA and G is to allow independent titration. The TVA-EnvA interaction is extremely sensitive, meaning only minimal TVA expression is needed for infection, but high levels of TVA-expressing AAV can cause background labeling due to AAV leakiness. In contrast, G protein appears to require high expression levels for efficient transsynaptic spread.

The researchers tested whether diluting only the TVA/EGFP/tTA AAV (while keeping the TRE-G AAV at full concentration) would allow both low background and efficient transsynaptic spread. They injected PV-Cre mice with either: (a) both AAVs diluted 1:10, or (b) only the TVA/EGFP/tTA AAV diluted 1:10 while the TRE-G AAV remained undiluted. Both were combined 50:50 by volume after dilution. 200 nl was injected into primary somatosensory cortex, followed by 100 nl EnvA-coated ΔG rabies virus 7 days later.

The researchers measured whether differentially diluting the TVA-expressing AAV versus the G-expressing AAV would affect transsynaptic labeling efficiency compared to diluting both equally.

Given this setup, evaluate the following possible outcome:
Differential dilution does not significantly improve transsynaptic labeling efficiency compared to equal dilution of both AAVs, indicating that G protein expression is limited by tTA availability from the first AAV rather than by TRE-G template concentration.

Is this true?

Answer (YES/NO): NO